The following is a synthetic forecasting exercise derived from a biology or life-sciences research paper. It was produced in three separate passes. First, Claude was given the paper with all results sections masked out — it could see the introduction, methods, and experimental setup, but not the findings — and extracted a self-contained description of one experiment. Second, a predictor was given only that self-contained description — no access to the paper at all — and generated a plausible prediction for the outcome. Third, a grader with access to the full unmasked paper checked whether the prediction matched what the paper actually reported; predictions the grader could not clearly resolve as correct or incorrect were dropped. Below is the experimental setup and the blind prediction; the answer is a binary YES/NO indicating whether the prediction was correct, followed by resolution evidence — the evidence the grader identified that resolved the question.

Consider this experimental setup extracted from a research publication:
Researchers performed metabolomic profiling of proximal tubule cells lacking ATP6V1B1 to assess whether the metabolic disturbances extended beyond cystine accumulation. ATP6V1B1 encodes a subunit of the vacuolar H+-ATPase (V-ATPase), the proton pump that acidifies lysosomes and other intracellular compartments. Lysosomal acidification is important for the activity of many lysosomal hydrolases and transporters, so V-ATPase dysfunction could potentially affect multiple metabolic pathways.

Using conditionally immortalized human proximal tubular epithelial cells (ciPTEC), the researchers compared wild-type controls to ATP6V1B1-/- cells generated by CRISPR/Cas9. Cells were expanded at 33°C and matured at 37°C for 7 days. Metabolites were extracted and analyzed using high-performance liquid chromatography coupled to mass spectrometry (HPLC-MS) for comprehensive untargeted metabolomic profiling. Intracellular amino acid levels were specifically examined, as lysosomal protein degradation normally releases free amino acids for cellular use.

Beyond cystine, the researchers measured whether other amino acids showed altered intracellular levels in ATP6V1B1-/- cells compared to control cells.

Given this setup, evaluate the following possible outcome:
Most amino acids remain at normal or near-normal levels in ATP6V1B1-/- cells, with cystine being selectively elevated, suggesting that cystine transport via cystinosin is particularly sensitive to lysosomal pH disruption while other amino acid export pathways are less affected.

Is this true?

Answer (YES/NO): NO